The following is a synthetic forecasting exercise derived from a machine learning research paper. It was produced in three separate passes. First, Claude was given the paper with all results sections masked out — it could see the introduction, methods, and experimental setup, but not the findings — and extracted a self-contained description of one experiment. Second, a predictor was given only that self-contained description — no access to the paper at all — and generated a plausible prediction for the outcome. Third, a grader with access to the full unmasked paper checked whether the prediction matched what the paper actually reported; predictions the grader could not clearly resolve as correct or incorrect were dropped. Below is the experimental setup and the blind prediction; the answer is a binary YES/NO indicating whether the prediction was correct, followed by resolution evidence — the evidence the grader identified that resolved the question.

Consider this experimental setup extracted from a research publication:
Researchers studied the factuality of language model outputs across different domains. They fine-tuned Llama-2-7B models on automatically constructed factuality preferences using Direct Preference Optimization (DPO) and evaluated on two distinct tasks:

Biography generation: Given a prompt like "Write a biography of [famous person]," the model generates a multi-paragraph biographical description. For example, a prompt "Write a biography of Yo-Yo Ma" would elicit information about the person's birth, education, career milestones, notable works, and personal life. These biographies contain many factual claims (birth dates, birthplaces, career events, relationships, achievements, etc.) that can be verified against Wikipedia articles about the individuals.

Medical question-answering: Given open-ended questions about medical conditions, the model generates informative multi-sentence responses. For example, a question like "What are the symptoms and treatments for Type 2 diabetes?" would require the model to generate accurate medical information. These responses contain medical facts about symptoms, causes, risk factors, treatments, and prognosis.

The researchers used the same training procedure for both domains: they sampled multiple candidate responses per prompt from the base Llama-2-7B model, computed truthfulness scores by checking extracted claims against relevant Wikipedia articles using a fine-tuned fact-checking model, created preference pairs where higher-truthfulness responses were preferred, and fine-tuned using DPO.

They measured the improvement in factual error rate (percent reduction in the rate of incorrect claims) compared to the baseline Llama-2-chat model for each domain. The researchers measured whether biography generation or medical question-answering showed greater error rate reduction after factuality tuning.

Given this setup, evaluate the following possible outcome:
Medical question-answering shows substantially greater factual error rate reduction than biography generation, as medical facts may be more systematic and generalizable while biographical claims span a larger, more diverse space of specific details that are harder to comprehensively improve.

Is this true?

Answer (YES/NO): NO